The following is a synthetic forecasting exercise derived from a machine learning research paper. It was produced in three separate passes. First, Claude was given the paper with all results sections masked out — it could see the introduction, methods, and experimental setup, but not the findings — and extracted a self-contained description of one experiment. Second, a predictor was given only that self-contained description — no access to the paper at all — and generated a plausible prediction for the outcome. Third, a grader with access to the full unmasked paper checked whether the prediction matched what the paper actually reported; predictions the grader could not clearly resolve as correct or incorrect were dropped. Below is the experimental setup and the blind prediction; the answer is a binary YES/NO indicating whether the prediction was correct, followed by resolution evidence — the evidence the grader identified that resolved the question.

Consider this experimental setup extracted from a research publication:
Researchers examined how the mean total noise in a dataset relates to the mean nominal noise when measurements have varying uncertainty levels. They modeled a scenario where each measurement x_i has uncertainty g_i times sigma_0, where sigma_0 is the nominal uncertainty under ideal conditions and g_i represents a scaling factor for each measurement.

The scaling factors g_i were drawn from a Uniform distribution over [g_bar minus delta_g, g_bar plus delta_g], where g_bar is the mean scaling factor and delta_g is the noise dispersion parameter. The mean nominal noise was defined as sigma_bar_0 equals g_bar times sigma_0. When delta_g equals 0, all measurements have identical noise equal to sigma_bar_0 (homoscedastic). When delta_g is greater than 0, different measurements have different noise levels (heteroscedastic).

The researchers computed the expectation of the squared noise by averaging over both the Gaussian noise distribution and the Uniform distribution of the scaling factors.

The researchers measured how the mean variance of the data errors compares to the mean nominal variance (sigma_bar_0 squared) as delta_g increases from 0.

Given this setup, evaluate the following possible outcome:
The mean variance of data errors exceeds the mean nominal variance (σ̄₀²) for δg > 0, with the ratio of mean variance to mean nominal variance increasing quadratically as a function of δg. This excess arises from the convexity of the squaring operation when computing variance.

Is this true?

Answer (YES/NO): YES